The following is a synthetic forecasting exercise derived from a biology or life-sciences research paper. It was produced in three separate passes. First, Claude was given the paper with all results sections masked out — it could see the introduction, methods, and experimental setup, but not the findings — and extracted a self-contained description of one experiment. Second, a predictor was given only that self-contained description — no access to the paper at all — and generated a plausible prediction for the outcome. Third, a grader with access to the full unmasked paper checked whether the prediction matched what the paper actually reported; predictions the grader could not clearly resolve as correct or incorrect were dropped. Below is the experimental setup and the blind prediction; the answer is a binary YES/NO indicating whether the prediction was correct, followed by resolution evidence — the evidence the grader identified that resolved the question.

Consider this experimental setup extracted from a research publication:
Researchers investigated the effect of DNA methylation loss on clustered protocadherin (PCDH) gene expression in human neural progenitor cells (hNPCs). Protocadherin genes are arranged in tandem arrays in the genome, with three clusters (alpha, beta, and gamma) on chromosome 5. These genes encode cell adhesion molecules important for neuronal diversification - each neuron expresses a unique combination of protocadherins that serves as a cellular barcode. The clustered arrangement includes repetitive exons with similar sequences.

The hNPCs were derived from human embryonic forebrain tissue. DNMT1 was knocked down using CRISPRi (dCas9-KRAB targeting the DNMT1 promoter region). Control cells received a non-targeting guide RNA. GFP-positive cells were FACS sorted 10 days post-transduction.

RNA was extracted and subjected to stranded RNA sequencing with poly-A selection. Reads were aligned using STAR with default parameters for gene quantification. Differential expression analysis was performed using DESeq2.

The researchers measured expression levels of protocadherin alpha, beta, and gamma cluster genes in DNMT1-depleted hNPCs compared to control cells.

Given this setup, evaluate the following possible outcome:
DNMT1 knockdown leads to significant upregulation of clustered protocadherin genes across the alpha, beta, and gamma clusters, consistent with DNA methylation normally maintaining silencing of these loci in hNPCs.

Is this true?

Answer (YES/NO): YES